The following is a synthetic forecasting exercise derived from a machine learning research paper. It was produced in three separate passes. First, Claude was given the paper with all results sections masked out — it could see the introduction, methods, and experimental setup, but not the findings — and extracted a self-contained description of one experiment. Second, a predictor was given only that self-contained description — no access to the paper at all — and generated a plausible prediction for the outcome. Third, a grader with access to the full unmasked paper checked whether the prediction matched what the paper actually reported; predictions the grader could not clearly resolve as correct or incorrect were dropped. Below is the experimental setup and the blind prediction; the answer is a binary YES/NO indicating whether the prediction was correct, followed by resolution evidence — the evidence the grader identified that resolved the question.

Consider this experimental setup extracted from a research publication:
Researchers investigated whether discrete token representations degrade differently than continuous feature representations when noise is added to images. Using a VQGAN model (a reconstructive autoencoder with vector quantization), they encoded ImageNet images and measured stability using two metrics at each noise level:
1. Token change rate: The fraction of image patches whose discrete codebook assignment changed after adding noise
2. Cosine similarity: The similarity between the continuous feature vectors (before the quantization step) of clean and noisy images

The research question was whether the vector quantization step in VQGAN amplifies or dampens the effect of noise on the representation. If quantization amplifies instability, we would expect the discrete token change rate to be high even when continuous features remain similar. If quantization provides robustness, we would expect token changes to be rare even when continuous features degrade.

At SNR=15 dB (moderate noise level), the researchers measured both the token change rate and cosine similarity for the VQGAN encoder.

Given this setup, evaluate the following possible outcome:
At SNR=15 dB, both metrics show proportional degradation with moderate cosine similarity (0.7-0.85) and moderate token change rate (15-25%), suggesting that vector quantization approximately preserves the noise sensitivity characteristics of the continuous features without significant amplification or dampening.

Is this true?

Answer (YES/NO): NO